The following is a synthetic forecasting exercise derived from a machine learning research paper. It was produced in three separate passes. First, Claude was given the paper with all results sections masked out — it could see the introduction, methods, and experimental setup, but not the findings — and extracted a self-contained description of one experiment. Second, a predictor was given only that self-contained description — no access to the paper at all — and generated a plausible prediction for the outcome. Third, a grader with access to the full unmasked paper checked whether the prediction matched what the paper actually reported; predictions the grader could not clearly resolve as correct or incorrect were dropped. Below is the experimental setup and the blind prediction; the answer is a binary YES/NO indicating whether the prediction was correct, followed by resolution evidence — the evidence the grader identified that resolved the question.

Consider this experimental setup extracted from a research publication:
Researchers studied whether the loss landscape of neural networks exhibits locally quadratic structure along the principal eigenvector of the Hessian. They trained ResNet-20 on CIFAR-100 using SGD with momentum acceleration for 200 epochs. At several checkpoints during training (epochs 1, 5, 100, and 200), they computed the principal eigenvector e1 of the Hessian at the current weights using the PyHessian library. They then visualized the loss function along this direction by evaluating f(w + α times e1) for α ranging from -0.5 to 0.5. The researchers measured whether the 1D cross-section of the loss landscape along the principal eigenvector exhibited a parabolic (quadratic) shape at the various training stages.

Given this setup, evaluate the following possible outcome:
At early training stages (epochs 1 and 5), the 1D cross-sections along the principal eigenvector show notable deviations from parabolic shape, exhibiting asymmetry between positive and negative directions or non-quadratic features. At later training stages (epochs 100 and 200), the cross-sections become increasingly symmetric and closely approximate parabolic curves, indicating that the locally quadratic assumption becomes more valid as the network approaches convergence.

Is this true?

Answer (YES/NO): NO